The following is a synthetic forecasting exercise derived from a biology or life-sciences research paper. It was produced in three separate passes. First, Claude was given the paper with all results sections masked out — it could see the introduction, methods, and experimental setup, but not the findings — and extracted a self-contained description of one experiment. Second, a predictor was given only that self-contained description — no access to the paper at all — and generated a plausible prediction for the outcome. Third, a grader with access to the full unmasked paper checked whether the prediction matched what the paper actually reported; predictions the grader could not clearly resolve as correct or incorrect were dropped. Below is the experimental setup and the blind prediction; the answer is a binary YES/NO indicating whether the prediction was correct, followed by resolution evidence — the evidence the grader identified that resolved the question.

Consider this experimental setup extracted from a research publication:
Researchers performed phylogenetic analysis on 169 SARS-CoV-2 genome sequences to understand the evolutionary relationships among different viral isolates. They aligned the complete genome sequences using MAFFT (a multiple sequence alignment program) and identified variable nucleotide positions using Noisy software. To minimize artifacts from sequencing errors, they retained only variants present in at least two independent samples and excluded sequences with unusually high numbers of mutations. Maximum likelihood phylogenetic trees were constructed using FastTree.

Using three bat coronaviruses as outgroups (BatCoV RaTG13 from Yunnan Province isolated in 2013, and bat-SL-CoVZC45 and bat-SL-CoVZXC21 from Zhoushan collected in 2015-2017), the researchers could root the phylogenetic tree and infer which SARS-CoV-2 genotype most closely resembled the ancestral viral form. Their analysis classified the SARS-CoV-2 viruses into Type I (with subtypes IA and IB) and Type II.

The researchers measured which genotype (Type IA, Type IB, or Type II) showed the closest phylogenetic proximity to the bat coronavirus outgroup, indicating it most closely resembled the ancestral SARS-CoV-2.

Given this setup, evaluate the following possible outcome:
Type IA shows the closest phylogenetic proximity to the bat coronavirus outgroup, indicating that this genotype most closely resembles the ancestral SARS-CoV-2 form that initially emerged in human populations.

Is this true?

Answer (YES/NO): YES